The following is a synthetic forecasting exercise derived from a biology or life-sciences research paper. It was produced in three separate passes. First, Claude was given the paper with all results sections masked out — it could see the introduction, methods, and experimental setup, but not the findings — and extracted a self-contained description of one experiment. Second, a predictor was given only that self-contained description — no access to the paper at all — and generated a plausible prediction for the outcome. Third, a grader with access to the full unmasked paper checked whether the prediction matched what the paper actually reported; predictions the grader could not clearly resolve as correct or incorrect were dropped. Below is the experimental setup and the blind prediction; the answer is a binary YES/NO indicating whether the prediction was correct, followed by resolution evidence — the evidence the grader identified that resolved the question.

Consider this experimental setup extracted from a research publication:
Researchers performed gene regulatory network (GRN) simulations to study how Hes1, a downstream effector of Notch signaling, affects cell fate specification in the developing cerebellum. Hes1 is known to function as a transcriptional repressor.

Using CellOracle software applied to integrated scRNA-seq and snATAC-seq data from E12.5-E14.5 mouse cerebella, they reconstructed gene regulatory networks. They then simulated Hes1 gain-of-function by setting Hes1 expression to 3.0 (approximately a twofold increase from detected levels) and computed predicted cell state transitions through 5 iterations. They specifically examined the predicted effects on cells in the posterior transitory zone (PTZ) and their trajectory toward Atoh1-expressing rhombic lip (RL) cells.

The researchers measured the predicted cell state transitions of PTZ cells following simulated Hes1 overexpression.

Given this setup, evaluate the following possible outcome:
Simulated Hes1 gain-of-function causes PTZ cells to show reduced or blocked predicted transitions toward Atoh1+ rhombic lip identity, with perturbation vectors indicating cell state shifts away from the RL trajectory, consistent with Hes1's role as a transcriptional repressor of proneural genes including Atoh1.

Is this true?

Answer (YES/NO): YES